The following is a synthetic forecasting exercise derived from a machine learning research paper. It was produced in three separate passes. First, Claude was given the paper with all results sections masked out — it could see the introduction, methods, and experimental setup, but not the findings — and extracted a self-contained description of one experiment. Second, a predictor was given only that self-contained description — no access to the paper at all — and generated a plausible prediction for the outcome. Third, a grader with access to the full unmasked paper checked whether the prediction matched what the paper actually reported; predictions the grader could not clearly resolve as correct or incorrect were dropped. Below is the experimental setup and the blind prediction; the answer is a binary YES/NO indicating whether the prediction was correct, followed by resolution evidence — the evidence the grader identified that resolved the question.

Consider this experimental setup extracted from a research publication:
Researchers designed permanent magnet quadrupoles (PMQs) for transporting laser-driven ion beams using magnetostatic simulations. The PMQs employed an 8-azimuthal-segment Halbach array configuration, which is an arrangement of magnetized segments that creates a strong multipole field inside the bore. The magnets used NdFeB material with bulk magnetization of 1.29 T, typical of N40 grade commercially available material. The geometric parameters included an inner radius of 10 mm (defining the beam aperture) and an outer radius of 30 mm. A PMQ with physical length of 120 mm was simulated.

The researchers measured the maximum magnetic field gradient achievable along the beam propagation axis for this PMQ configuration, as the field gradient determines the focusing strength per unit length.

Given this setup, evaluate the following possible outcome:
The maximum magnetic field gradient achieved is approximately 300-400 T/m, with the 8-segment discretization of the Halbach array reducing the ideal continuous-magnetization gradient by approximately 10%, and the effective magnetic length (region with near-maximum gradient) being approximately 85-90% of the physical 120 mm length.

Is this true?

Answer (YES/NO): NO